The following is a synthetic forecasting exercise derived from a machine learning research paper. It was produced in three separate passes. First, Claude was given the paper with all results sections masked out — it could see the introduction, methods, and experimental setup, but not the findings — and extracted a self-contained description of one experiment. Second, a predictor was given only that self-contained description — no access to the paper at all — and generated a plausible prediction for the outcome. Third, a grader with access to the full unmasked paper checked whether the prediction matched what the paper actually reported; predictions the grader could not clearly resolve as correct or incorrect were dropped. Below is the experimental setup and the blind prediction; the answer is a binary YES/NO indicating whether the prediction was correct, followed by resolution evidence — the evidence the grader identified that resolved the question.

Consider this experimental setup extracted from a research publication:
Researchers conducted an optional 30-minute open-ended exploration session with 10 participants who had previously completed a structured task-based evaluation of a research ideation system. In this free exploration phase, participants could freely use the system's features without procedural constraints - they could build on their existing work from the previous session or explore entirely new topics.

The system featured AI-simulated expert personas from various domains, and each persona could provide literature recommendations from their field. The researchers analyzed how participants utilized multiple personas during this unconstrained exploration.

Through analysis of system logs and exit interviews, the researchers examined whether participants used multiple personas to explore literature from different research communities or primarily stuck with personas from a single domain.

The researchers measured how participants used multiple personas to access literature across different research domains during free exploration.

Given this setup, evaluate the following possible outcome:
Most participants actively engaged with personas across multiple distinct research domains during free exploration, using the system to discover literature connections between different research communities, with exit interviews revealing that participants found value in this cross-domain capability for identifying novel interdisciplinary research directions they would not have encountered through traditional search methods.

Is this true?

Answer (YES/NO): YES